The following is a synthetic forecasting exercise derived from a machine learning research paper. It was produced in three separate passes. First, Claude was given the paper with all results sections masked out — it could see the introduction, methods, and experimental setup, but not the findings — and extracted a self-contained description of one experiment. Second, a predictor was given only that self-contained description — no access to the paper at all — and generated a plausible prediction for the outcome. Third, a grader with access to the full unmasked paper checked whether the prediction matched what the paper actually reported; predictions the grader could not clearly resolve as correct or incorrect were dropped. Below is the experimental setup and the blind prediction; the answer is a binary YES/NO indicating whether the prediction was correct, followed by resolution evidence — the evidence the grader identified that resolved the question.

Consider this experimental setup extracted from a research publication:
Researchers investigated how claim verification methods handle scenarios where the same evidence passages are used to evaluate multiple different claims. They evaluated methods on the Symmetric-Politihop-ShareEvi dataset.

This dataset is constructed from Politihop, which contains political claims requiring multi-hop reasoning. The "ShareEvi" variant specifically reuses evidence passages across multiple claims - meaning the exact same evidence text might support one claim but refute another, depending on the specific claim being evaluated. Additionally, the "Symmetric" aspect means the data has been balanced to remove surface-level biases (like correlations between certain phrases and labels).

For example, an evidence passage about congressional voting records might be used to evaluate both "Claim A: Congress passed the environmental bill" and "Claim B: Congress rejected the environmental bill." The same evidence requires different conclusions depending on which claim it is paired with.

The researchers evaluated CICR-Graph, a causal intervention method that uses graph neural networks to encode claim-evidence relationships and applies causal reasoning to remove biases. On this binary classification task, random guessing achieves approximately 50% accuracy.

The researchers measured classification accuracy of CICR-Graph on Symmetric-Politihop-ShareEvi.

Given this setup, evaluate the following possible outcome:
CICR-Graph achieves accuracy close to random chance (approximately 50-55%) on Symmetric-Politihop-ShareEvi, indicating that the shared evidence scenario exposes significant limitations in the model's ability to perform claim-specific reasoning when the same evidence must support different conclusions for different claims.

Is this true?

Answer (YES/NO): YES